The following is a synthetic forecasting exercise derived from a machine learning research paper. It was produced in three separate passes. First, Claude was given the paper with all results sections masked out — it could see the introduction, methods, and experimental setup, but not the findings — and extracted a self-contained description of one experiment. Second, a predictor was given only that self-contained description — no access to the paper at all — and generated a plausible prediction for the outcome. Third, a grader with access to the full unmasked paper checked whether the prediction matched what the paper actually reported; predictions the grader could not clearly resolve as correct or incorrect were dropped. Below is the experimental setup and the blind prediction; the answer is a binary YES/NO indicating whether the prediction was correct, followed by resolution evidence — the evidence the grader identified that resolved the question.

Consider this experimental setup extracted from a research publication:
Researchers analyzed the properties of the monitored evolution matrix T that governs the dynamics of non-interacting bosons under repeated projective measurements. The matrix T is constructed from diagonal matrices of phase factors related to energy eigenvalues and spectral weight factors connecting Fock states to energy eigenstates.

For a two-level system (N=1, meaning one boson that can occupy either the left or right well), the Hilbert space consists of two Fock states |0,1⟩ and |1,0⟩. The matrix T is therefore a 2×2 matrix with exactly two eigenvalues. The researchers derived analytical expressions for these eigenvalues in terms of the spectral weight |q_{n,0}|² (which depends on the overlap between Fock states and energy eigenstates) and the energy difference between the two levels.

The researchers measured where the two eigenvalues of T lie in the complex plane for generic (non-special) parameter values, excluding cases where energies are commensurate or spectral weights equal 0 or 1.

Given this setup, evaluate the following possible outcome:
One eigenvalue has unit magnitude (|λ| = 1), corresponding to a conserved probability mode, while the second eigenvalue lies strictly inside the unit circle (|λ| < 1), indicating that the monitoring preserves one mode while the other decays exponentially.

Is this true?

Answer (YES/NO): NO